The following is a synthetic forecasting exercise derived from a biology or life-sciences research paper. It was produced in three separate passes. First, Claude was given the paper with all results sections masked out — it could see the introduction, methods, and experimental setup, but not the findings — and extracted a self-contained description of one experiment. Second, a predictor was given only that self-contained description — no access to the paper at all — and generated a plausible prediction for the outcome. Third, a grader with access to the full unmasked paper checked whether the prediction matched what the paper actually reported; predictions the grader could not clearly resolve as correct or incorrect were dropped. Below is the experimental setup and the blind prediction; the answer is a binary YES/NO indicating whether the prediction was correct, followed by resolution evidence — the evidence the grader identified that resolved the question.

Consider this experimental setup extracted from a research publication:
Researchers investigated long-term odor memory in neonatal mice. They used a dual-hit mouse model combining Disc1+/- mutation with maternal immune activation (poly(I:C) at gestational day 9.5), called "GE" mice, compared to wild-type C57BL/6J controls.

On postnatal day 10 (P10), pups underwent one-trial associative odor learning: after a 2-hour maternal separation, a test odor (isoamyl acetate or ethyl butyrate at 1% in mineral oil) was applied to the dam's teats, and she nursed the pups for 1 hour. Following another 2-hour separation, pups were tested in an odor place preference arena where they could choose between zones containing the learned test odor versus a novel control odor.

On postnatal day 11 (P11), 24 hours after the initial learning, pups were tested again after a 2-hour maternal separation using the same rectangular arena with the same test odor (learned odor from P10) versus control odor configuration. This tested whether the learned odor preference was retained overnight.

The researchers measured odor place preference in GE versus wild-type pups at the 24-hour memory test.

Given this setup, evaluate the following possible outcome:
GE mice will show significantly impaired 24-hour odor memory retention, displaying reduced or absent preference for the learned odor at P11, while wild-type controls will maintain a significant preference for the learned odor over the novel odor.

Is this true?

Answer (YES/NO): YES